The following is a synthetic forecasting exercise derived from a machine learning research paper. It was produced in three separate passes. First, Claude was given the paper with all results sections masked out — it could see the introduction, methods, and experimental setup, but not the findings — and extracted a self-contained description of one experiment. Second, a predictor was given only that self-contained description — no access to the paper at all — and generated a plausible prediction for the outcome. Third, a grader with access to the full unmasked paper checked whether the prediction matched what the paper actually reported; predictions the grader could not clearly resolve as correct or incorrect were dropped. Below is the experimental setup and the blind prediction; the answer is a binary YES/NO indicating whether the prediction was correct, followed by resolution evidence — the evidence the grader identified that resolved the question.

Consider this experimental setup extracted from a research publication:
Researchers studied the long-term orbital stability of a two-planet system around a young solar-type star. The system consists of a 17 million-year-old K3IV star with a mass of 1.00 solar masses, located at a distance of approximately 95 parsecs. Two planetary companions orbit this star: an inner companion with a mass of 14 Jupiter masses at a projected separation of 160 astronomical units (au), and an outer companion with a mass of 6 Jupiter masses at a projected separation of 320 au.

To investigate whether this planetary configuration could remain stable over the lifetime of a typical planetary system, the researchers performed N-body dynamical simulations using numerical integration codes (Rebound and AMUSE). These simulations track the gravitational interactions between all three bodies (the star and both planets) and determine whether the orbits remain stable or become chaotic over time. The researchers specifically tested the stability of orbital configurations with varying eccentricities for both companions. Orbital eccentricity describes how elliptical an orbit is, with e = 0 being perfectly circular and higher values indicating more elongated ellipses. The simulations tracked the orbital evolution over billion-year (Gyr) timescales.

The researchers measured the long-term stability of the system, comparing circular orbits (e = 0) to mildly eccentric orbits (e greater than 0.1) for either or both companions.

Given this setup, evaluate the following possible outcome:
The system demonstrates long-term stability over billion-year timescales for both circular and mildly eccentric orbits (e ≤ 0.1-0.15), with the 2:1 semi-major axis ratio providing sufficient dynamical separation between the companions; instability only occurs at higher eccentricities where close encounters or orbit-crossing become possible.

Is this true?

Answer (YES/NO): NO